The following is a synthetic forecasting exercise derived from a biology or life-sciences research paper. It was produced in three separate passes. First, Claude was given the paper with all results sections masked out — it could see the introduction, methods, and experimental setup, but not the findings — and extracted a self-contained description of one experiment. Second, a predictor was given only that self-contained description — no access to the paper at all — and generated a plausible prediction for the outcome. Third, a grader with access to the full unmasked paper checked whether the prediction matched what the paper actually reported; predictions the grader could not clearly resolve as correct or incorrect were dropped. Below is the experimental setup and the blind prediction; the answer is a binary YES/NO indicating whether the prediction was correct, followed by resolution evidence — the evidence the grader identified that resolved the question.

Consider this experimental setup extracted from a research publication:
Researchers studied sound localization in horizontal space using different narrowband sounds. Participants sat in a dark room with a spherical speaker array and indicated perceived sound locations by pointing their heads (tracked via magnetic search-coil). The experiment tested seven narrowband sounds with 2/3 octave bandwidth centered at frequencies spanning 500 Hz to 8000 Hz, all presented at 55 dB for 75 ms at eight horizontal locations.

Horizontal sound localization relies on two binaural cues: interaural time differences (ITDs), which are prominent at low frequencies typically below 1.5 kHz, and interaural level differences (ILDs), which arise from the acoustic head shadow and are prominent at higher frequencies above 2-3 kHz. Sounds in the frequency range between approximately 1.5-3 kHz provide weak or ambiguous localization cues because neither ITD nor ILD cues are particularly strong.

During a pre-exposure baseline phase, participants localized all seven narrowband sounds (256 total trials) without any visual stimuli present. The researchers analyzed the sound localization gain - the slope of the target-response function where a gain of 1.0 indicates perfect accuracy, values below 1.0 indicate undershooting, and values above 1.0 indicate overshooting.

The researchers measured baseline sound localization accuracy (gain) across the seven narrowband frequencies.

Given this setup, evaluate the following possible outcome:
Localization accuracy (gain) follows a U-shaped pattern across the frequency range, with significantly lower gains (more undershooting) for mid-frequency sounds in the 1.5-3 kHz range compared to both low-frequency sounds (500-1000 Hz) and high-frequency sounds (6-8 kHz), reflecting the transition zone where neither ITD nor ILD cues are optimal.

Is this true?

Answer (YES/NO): NO